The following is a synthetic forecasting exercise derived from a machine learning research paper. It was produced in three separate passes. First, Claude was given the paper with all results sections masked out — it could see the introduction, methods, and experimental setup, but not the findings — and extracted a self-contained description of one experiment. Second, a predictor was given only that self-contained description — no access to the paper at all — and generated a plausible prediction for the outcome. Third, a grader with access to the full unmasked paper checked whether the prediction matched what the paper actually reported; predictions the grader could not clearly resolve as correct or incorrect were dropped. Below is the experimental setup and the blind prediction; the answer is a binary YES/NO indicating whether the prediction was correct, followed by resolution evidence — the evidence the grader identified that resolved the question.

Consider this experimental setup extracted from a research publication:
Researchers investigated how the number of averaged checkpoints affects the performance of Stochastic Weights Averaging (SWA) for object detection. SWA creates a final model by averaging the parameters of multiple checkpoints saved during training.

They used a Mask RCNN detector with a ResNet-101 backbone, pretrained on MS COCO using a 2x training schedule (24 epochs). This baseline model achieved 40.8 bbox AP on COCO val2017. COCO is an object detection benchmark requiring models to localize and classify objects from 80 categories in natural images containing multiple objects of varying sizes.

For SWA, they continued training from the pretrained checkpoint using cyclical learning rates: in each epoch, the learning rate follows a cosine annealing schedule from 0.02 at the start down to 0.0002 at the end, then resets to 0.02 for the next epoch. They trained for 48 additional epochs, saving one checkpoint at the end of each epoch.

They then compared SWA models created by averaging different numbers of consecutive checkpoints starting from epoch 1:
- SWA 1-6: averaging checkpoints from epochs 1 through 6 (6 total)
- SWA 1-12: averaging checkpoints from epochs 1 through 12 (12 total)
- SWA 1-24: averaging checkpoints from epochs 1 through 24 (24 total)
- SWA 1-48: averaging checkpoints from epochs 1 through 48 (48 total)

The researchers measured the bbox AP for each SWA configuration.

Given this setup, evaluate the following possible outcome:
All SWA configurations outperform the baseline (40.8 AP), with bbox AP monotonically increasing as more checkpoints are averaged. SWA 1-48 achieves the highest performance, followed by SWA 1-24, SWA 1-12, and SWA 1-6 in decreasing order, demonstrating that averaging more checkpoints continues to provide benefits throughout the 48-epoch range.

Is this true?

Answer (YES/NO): NO